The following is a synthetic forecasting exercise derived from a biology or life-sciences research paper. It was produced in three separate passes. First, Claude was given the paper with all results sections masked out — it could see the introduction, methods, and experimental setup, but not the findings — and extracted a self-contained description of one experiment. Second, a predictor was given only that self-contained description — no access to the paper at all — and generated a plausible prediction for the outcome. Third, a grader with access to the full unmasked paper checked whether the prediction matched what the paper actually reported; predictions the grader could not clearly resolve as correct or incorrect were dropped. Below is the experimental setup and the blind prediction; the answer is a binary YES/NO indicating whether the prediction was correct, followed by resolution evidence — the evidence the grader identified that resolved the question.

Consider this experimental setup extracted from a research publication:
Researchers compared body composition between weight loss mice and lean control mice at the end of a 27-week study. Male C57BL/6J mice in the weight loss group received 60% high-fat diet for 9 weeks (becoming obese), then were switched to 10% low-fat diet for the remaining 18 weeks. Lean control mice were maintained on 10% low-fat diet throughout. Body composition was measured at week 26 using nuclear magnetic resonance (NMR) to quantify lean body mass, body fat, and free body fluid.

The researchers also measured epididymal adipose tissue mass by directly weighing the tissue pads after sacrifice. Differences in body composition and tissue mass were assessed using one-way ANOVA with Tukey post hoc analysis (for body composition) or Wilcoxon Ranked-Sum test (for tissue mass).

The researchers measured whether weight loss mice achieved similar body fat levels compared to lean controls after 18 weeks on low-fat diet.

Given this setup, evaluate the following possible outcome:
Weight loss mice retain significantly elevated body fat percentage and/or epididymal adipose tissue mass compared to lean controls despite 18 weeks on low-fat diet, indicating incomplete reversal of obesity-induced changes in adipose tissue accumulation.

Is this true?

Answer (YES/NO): NO